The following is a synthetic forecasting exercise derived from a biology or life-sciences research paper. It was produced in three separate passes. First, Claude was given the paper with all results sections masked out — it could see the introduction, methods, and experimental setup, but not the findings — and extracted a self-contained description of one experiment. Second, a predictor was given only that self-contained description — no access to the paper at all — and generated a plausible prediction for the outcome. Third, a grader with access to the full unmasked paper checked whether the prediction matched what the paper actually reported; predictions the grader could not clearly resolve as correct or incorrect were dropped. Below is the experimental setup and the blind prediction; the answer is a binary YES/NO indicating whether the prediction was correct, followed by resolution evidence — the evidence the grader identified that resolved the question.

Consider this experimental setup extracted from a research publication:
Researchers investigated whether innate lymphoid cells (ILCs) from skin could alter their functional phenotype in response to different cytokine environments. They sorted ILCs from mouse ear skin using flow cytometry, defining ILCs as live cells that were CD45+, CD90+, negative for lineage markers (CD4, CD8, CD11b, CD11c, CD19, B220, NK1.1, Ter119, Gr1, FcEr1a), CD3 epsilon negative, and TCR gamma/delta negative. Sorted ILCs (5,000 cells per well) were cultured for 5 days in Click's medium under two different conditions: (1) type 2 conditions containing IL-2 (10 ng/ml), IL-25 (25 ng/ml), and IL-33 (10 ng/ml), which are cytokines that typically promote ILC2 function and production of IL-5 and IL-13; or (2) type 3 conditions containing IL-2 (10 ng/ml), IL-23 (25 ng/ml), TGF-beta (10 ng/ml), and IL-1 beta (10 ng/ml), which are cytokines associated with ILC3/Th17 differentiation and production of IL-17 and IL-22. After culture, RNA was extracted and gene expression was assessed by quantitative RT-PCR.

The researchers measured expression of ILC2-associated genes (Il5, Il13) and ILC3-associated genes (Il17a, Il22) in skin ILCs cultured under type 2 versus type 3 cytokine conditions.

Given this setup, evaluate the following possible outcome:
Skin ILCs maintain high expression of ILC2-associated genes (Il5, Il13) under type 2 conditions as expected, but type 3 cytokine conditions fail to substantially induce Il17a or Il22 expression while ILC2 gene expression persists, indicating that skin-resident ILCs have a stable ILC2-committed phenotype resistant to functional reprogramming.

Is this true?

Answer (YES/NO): NO